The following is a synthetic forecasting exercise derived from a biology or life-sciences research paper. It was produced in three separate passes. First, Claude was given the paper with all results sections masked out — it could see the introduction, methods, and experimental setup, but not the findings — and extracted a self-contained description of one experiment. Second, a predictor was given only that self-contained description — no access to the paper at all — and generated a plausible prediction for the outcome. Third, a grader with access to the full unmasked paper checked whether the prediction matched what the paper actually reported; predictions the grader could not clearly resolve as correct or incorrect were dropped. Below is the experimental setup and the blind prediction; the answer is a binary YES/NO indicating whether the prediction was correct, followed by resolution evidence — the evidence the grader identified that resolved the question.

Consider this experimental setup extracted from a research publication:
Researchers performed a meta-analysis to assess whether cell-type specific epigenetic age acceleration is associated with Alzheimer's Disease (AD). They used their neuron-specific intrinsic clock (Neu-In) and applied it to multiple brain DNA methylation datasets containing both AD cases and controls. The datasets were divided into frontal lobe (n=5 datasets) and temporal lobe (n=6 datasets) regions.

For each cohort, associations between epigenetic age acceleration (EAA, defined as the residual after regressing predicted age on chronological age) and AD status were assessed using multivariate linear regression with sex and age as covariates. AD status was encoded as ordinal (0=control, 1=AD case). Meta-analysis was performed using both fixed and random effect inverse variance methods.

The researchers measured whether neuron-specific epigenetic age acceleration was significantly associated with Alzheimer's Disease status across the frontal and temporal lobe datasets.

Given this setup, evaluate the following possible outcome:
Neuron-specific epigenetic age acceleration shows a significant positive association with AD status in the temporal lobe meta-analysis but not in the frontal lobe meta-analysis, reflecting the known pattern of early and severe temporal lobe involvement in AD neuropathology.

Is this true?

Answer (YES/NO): YES